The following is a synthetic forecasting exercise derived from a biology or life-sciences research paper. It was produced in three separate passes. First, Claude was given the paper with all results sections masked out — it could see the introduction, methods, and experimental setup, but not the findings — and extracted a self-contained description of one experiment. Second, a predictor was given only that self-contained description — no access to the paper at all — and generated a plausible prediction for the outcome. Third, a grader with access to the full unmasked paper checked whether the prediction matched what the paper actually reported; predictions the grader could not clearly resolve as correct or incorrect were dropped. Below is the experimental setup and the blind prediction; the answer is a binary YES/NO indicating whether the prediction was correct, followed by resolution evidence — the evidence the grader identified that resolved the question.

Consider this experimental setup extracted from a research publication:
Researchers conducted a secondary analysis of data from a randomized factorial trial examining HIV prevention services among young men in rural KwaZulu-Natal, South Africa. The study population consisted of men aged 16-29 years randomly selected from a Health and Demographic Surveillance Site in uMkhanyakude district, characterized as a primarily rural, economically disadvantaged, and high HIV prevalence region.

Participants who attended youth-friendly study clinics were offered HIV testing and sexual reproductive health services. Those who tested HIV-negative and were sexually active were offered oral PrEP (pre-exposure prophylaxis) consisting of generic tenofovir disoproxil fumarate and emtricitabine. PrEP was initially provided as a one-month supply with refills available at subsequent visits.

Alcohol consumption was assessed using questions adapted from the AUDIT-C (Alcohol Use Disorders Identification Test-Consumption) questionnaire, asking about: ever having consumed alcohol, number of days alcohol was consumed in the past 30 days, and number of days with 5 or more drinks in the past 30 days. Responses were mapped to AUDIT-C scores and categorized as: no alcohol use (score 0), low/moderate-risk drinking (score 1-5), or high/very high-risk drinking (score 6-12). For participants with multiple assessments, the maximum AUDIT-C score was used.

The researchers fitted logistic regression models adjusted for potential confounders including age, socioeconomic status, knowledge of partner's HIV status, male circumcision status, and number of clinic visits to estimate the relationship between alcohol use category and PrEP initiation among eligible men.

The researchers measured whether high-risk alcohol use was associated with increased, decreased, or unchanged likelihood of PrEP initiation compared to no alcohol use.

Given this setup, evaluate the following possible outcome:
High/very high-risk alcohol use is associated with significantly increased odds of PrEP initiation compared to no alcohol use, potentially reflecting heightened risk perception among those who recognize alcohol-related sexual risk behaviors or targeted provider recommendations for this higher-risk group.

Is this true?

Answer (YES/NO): YES